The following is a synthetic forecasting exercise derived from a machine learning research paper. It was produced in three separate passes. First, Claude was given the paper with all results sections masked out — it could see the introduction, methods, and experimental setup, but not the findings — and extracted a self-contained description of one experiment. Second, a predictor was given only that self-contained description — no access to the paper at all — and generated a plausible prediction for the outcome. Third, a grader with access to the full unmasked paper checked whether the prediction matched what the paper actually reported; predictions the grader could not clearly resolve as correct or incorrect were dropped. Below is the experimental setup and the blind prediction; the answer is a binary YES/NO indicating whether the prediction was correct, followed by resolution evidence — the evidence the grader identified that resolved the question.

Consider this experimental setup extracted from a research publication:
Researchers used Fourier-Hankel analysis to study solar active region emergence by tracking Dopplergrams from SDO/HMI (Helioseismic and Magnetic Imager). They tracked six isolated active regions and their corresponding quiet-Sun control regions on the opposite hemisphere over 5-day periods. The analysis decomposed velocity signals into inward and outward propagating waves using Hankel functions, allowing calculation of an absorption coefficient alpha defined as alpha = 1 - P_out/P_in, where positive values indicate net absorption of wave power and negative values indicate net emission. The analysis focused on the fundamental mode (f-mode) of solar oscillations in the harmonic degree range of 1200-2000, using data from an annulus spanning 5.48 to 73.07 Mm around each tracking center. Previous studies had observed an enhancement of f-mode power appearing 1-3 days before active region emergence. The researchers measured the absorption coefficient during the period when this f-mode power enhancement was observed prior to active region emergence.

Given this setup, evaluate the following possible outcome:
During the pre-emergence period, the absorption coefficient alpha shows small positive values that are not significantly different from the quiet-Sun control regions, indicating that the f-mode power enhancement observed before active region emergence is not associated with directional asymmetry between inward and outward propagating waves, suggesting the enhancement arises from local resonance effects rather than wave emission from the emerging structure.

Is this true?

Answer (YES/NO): NO